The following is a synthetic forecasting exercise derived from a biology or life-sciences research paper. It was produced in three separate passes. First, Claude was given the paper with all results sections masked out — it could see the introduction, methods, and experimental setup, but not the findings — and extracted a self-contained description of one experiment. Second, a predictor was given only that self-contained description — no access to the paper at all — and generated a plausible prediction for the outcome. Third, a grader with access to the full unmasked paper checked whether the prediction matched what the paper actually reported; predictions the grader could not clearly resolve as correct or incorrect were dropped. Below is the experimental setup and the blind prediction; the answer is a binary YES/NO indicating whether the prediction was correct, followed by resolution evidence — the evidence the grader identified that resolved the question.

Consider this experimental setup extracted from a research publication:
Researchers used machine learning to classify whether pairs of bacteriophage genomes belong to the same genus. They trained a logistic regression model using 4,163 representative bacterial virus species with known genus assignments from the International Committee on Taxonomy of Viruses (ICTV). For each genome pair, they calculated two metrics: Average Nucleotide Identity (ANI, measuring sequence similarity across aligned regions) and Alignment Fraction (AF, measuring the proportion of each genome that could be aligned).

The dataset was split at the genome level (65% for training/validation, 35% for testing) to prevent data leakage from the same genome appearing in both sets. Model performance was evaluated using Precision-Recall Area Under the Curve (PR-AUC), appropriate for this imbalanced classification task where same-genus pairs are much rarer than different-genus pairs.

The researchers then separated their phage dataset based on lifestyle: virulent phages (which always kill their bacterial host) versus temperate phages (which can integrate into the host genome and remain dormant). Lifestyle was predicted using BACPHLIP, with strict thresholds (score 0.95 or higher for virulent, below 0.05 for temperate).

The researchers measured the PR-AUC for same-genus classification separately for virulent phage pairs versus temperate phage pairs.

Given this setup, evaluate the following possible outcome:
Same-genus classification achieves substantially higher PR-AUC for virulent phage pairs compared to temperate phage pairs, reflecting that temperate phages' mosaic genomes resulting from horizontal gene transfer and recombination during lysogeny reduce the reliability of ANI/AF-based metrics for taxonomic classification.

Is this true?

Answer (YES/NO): YES